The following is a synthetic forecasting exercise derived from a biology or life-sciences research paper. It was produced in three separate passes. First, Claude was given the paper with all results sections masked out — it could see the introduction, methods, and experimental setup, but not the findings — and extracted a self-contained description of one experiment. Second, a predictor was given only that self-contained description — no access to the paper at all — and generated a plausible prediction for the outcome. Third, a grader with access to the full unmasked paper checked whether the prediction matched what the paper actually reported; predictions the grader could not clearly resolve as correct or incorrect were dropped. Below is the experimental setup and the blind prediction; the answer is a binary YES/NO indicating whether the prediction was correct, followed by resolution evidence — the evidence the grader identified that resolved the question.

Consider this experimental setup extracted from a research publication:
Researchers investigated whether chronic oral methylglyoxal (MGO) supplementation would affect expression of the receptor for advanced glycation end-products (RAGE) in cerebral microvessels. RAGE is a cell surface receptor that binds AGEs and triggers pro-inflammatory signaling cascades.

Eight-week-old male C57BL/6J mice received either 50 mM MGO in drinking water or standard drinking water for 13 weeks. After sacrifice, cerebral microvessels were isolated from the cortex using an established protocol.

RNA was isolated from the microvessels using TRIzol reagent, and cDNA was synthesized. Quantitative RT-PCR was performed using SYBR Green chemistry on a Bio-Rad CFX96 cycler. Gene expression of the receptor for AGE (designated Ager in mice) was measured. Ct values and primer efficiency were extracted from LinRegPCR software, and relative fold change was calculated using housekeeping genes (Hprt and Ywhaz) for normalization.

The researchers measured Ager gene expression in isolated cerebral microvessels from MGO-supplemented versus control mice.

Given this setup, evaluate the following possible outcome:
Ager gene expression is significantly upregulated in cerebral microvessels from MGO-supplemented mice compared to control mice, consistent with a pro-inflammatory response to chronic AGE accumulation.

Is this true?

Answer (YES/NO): NO